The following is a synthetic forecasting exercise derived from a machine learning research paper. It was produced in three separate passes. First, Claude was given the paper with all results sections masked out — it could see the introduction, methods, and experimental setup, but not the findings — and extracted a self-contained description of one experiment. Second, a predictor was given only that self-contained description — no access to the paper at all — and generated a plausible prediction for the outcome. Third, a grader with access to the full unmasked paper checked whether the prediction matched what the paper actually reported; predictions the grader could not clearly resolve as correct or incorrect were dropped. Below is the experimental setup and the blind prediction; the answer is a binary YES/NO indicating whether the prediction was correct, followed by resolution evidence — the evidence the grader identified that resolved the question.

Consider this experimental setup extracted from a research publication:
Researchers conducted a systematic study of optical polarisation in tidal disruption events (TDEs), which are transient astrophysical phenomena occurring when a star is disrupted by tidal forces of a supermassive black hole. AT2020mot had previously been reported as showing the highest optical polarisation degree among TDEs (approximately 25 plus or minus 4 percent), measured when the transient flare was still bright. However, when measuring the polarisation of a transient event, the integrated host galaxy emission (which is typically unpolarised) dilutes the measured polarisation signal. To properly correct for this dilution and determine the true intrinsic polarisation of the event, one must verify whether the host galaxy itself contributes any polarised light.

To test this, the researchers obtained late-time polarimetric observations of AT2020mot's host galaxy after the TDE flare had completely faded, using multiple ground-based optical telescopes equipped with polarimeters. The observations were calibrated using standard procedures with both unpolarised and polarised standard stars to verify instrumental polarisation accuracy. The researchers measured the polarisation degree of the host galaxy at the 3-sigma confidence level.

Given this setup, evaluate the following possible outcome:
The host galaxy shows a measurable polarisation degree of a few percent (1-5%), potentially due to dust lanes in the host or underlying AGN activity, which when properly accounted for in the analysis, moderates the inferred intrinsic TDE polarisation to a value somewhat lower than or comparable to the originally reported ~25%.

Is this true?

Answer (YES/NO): NO